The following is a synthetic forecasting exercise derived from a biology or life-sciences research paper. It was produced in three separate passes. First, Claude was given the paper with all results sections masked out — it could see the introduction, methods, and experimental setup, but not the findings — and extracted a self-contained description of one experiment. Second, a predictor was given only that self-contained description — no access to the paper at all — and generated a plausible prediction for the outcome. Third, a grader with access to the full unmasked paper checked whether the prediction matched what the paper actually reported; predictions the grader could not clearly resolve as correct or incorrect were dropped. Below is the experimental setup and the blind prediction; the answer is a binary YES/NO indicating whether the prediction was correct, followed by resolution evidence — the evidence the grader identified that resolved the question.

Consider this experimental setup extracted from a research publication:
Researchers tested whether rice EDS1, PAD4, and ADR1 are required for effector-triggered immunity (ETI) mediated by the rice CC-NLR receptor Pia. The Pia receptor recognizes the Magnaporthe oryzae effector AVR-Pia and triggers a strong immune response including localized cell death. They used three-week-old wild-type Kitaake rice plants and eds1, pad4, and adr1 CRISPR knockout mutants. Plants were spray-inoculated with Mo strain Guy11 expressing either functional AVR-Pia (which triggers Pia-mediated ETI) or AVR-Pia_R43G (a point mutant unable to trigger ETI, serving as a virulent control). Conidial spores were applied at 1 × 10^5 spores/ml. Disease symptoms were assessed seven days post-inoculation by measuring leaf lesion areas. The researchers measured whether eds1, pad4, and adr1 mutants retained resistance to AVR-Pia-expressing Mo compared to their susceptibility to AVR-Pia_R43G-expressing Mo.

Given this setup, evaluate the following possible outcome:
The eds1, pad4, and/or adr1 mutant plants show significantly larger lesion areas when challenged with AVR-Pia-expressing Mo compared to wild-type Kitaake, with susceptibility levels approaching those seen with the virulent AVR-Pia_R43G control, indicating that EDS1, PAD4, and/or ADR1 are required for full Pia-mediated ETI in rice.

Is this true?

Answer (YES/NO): NO